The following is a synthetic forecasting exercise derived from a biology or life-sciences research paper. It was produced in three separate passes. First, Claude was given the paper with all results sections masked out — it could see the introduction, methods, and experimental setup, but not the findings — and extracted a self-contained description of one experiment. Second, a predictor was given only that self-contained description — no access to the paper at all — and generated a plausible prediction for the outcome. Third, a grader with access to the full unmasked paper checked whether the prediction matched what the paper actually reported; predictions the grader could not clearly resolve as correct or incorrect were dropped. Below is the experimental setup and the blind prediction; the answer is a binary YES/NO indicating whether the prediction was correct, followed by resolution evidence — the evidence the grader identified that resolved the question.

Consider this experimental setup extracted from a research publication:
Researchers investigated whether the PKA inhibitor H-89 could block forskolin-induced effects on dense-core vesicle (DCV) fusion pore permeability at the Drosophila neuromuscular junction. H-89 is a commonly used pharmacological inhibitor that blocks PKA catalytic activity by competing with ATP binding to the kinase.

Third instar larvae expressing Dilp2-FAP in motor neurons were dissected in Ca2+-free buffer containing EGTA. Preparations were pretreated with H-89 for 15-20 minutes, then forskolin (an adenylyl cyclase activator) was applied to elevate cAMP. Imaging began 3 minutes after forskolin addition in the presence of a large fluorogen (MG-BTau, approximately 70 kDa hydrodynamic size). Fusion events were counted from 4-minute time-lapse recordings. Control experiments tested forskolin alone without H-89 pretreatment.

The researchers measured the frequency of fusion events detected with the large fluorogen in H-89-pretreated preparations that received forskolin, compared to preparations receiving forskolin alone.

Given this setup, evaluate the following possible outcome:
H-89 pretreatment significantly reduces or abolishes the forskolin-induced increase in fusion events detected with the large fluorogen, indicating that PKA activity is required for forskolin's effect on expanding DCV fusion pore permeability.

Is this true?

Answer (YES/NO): YES